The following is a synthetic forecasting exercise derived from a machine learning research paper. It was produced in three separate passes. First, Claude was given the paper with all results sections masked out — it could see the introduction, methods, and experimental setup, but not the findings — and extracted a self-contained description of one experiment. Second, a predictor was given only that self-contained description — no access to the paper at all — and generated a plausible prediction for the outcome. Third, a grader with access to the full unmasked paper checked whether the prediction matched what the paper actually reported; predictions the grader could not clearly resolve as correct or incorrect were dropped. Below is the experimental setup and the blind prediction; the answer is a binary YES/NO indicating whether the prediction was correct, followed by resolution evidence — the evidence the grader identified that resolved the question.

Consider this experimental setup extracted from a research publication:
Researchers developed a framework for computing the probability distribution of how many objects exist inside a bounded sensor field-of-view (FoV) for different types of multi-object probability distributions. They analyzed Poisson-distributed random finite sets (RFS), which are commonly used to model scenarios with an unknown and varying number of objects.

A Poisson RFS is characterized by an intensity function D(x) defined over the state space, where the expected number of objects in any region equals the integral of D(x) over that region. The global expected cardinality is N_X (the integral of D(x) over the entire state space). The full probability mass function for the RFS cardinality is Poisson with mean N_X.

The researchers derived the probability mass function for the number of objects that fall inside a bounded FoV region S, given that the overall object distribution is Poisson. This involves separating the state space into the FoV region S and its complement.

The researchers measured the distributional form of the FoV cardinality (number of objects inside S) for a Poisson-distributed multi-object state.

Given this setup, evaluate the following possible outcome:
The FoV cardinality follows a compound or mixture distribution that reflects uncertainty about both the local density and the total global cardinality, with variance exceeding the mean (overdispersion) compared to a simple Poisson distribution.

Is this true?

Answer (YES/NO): NO